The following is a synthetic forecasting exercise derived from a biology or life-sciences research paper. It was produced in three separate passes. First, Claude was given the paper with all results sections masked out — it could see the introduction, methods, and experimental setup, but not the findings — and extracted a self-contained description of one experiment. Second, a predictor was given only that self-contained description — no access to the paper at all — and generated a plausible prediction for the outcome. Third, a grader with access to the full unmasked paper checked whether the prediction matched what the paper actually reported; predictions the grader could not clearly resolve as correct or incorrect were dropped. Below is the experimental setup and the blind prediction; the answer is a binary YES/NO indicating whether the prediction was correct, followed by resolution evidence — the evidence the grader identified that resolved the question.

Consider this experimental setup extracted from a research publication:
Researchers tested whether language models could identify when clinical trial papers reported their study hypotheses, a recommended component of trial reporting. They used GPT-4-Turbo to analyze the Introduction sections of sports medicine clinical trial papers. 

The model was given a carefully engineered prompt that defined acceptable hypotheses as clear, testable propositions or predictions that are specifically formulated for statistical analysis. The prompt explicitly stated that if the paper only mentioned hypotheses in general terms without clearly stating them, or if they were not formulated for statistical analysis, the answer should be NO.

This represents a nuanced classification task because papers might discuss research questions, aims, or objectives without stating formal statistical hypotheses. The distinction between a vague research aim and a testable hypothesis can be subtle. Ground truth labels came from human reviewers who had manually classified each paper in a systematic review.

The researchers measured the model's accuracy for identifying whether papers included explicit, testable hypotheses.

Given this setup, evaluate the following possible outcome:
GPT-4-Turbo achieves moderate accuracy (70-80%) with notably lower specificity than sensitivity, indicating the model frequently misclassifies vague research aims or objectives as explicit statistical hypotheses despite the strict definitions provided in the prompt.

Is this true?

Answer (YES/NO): NO